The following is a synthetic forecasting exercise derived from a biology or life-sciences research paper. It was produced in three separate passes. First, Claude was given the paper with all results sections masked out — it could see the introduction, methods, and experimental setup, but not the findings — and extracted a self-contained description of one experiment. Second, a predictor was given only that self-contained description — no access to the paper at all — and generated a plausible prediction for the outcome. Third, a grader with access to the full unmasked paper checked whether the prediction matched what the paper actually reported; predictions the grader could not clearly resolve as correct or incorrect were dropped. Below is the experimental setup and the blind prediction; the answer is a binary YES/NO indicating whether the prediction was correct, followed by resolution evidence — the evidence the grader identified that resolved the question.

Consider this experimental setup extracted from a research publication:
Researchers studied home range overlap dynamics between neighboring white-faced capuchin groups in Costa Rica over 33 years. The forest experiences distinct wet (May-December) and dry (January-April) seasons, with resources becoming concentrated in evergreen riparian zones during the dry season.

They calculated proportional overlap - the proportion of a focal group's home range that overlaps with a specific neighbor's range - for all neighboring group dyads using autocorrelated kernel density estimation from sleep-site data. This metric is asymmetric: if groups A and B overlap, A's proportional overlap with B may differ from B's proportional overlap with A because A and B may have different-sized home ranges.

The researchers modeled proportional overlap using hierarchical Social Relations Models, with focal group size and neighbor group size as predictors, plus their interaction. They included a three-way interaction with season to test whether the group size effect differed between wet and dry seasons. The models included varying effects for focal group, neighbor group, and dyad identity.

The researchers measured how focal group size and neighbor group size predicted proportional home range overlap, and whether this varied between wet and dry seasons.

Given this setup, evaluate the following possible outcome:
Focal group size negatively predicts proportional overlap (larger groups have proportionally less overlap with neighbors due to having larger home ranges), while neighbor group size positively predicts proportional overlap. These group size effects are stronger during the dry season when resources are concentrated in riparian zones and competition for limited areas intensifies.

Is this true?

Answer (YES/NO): NO